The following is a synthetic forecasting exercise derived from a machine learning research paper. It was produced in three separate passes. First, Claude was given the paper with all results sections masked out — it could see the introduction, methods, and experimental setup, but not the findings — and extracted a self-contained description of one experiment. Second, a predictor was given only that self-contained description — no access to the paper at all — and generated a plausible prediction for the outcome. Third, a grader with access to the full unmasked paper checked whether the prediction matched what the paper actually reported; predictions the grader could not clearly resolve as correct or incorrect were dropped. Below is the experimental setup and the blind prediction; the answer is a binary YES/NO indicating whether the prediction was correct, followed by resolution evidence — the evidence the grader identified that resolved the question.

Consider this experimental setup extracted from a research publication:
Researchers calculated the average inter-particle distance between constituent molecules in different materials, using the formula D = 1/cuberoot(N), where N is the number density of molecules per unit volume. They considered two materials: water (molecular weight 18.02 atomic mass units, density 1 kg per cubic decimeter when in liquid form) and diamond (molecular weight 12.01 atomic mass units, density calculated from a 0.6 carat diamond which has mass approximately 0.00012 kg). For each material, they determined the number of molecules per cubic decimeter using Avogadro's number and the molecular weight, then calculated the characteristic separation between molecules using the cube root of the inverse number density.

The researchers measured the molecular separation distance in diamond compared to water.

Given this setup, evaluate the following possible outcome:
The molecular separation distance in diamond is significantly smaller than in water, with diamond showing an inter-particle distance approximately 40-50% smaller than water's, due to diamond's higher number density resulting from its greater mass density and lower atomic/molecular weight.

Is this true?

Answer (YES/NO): YES